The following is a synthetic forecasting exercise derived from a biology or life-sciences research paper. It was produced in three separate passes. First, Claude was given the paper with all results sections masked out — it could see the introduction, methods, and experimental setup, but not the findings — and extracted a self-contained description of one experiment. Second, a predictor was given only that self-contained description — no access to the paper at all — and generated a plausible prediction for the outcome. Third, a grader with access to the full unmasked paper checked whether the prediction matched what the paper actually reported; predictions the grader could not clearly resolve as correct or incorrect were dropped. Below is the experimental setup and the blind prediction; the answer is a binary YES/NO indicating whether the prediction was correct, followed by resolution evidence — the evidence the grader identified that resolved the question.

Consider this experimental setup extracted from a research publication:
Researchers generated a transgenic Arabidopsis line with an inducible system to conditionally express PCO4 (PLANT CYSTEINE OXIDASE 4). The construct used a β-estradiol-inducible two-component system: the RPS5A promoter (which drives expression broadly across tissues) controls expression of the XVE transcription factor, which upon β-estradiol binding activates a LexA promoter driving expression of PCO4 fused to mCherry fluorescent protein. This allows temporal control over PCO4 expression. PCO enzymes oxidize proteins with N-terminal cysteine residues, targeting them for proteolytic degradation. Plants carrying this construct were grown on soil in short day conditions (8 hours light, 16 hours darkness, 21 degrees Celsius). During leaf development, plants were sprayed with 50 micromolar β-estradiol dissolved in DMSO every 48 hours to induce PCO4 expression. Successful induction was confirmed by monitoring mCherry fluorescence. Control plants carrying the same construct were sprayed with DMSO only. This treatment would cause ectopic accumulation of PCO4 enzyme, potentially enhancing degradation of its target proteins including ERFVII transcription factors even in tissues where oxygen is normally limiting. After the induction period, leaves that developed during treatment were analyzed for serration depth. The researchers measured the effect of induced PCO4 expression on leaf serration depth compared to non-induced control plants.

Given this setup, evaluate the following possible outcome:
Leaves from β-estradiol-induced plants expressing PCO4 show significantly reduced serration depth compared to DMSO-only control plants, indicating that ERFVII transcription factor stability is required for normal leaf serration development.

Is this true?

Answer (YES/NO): NO